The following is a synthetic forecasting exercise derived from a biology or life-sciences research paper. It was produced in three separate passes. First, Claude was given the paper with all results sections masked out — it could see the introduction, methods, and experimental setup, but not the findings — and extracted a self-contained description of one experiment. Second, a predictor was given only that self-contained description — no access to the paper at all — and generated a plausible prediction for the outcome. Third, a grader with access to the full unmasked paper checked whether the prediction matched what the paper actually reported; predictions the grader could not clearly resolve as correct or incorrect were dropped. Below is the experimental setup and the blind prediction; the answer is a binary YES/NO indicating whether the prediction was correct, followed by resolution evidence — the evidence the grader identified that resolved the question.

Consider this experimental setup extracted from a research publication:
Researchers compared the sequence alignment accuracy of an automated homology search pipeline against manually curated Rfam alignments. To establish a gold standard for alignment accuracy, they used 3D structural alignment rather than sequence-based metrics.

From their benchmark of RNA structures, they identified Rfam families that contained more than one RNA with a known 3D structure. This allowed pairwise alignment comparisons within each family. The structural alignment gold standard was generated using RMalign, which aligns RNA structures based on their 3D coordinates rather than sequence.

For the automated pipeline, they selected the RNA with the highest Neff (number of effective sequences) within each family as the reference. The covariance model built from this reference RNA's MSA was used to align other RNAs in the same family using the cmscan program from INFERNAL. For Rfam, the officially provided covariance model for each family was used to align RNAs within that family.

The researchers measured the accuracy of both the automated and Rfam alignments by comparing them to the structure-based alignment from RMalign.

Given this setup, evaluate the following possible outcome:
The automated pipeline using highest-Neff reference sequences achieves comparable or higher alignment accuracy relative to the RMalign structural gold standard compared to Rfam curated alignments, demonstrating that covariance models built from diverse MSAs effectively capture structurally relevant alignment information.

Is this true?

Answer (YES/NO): YES